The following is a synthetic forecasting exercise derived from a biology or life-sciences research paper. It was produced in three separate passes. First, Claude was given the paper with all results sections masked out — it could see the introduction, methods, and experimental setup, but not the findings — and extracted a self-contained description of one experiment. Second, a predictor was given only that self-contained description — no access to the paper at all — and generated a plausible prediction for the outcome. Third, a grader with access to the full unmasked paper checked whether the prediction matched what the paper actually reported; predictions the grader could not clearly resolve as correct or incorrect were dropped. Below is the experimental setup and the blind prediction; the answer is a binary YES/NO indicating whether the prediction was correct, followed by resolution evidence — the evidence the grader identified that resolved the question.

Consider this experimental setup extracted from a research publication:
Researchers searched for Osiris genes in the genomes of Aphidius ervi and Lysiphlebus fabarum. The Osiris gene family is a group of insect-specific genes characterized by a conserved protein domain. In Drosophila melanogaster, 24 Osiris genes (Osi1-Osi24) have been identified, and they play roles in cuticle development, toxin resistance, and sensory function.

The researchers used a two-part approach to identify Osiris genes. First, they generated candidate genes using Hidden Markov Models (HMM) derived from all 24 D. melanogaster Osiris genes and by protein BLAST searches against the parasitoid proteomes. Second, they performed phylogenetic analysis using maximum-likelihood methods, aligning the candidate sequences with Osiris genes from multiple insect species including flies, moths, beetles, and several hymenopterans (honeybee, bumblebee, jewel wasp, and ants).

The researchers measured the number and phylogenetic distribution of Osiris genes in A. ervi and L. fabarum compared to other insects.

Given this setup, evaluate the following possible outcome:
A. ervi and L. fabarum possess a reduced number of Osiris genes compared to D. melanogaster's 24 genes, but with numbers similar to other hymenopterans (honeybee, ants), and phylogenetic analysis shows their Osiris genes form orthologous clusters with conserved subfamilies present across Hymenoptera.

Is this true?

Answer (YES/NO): NO